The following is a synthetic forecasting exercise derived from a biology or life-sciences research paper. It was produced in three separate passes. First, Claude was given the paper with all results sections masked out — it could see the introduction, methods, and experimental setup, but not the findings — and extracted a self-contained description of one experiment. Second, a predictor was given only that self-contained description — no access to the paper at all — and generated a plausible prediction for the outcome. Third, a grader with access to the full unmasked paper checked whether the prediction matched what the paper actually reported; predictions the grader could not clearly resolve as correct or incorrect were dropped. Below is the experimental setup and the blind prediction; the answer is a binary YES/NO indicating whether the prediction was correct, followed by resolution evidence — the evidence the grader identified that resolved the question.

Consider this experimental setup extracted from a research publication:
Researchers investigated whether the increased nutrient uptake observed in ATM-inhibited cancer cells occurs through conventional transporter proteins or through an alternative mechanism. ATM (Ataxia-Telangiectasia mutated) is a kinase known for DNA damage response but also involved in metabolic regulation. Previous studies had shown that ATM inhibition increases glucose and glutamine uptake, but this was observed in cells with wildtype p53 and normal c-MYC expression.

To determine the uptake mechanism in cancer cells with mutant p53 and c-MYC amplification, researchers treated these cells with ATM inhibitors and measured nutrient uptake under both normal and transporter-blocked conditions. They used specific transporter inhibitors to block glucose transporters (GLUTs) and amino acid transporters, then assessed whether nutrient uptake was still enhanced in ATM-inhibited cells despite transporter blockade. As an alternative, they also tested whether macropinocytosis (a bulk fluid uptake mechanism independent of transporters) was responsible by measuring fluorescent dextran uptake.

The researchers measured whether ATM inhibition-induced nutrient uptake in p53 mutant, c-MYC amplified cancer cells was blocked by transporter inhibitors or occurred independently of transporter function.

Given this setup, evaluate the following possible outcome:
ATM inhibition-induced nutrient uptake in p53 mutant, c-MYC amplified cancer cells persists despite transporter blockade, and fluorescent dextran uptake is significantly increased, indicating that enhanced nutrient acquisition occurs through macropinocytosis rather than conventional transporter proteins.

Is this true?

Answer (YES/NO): YES